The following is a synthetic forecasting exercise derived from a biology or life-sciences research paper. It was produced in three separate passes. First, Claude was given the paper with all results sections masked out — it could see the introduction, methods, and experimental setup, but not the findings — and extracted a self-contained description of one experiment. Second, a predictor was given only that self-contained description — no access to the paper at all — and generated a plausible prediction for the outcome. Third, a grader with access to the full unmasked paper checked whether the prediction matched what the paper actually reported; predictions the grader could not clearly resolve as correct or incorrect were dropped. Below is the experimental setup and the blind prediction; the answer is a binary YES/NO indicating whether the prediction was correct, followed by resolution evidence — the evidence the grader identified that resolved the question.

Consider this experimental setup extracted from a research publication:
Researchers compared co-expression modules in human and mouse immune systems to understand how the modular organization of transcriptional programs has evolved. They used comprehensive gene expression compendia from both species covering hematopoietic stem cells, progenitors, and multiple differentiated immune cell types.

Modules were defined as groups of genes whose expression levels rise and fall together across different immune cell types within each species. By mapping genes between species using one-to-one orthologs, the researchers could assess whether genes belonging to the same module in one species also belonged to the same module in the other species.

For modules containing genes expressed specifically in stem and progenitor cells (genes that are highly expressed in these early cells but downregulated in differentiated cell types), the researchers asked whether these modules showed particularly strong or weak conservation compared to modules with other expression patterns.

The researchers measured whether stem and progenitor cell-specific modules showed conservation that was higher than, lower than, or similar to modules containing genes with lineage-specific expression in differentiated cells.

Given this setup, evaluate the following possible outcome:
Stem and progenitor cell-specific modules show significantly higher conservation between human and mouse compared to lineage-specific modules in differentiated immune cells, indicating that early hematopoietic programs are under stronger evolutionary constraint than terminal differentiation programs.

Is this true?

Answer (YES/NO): YES